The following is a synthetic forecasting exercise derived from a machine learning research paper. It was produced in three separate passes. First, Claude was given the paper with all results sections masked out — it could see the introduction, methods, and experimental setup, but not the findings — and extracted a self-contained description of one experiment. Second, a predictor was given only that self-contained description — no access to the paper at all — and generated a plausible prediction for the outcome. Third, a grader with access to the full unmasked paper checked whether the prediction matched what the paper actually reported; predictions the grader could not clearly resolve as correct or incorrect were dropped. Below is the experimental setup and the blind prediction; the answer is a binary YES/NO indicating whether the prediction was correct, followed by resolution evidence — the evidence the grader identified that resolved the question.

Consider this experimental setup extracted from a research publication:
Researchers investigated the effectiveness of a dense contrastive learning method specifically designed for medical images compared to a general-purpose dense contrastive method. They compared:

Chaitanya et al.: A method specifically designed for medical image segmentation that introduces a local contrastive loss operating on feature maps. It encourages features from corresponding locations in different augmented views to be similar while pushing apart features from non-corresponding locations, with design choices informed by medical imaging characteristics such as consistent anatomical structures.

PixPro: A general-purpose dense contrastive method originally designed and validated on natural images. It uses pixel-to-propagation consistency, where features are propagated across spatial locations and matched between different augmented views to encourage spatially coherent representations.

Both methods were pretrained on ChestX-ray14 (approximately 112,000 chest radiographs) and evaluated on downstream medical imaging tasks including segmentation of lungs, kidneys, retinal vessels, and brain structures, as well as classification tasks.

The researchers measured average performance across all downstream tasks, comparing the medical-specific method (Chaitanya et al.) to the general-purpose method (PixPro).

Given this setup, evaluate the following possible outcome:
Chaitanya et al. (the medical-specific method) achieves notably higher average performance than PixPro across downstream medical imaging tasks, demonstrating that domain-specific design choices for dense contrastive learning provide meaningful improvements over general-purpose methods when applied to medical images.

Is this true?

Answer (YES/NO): NO